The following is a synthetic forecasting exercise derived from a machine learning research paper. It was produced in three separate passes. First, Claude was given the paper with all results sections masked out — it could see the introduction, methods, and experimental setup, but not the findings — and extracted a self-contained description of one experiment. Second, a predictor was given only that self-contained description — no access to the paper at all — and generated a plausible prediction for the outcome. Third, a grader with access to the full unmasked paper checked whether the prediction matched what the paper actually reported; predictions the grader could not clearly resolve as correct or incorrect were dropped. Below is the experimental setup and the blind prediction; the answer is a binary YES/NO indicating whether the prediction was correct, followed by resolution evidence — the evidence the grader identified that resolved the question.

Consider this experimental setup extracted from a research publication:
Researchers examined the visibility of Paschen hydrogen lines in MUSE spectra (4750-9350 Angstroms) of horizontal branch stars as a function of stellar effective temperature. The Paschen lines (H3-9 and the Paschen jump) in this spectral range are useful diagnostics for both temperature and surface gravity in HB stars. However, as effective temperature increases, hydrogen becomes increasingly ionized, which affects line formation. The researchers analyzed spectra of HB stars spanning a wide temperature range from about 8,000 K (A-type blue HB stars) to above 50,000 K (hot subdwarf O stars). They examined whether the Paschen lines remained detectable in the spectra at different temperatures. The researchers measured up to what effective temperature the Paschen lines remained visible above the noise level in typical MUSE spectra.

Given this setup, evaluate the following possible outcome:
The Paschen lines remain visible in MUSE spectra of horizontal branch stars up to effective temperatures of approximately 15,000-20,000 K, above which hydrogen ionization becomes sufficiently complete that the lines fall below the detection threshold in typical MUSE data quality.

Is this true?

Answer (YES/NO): NO